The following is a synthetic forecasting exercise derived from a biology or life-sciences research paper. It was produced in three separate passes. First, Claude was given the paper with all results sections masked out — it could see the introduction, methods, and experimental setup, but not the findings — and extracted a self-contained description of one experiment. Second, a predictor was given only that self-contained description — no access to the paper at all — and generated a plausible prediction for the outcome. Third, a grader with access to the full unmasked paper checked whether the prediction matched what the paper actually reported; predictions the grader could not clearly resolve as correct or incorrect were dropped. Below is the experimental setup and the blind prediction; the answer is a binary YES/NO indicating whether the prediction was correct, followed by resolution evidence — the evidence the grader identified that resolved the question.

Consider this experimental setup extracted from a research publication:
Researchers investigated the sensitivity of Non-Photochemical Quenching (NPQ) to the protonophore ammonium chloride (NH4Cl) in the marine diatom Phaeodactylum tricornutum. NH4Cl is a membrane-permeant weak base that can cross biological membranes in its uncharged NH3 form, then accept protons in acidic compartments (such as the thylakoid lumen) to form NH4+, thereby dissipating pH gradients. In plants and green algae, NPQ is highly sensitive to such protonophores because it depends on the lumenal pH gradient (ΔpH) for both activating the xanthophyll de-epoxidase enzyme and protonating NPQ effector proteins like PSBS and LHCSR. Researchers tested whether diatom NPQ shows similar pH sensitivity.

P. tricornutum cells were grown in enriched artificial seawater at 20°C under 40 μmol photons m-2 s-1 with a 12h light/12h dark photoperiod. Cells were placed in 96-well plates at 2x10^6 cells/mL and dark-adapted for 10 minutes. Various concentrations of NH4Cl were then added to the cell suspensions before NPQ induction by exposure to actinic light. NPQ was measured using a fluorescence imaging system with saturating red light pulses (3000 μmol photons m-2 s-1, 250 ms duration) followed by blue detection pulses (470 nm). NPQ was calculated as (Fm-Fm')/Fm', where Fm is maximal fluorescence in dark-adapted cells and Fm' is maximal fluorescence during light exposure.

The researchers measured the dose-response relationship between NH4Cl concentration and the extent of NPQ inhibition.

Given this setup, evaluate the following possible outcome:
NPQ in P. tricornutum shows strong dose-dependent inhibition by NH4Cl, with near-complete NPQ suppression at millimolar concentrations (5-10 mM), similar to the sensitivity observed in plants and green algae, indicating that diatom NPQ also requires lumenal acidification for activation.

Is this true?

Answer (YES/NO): NO